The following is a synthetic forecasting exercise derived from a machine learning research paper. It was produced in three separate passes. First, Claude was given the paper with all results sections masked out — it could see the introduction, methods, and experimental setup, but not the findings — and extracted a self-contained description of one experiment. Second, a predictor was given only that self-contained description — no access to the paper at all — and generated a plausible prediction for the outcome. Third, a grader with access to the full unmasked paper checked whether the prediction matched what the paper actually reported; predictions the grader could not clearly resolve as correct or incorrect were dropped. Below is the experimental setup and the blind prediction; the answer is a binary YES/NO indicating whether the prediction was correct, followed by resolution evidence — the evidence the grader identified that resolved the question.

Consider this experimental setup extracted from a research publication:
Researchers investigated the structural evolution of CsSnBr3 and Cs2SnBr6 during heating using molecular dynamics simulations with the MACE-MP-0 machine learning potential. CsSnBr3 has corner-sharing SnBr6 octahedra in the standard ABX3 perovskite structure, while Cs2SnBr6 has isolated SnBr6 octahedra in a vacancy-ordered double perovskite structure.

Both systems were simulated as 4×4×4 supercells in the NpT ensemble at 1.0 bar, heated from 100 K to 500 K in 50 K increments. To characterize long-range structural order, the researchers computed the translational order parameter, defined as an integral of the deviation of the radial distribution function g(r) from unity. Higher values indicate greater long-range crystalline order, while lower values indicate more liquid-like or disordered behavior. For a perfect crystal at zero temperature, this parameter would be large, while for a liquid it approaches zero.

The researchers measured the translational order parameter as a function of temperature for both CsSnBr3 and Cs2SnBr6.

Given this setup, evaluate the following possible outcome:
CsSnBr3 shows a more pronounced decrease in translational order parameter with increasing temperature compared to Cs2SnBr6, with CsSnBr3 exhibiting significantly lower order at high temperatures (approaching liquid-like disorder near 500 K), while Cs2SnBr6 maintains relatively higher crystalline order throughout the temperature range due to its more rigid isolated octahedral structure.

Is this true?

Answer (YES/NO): NO